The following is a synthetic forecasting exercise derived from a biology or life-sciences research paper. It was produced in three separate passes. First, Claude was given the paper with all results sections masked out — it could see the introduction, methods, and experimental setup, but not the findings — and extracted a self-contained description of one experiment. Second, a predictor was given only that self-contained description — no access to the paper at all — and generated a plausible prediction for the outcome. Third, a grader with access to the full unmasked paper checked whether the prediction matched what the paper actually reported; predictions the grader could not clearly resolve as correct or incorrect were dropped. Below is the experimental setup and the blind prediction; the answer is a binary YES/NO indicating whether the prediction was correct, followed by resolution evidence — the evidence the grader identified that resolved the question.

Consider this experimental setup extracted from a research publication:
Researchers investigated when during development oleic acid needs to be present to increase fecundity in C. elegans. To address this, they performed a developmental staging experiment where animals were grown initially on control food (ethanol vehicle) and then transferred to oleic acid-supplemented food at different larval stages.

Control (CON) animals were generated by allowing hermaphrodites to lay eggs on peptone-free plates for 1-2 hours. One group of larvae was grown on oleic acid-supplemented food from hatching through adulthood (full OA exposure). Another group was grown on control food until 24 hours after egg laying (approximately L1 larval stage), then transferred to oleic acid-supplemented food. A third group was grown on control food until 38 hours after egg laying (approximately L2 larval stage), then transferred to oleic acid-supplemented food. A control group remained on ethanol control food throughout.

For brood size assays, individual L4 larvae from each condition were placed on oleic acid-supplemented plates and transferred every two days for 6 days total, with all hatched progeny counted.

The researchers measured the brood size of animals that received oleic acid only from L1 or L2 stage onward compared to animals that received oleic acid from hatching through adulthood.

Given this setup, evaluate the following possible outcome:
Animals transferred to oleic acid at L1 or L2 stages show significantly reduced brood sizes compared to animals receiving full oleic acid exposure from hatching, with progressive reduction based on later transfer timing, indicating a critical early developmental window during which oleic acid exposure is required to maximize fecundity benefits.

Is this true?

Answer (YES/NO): NO